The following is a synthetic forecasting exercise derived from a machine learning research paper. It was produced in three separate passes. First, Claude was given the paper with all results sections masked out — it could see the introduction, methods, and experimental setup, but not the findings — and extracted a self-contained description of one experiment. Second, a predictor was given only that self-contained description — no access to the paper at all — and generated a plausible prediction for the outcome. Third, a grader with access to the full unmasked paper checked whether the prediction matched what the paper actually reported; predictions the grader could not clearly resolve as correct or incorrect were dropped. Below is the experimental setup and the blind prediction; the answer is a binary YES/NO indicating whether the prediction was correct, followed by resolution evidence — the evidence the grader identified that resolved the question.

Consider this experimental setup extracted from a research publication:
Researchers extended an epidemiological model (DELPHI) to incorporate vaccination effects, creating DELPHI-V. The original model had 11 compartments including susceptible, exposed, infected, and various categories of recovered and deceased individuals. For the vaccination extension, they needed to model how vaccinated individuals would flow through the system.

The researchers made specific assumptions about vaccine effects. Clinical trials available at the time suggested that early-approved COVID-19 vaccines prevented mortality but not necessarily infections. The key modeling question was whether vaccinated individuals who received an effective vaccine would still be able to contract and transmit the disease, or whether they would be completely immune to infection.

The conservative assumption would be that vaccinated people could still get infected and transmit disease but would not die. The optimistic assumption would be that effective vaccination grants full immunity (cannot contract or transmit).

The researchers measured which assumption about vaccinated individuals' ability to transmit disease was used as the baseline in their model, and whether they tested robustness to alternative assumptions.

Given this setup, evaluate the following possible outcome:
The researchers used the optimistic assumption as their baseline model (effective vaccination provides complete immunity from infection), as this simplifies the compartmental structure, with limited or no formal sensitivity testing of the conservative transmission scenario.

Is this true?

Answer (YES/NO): NO